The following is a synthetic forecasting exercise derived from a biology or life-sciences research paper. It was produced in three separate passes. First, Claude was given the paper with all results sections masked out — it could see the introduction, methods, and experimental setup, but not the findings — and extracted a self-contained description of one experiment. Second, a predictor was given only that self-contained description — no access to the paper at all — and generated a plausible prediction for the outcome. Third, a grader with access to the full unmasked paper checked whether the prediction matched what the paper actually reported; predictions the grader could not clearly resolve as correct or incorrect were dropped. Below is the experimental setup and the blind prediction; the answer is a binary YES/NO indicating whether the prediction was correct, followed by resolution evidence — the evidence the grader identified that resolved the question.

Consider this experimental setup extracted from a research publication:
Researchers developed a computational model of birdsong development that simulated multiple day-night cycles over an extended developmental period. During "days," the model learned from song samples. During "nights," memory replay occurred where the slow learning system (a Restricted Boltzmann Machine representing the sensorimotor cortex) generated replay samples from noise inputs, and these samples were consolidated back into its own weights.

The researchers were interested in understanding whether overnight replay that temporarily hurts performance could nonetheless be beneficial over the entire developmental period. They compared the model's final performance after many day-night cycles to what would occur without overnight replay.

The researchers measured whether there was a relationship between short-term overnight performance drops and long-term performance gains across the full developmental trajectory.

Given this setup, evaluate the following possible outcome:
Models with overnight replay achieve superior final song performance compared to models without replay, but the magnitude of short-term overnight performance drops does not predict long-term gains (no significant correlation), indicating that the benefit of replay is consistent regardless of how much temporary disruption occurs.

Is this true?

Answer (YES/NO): NO